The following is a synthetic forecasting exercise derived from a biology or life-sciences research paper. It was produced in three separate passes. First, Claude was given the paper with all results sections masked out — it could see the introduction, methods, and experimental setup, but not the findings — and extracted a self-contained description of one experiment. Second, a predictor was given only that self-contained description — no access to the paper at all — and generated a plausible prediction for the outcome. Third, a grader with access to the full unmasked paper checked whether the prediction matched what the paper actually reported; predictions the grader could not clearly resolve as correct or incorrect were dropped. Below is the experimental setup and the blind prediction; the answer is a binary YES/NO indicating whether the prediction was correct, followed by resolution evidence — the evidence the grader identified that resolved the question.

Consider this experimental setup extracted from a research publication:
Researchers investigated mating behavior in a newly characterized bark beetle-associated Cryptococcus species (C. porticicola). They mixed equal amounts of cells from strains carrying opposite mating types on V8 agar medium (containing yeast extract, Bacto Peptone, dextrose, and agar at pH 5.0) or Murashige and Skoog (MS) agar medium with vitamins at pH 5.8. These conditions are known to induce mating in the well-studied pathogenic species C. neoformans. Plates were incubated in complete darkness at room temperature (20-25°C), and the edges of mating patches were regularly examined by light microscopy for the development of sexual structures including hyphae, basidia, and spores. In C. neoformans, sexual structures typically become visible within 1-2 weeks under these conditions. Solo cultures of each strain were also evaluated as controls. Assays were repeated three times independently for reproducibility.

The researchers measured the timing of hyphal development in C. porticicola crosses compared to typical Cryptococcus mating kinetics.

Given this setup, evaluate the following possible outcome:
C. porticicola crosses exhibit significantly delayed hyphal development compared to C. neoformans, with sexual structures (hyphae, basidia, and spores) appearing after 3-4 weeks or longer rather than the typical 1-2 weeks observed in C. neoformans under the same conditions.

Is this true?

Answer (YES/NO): NO